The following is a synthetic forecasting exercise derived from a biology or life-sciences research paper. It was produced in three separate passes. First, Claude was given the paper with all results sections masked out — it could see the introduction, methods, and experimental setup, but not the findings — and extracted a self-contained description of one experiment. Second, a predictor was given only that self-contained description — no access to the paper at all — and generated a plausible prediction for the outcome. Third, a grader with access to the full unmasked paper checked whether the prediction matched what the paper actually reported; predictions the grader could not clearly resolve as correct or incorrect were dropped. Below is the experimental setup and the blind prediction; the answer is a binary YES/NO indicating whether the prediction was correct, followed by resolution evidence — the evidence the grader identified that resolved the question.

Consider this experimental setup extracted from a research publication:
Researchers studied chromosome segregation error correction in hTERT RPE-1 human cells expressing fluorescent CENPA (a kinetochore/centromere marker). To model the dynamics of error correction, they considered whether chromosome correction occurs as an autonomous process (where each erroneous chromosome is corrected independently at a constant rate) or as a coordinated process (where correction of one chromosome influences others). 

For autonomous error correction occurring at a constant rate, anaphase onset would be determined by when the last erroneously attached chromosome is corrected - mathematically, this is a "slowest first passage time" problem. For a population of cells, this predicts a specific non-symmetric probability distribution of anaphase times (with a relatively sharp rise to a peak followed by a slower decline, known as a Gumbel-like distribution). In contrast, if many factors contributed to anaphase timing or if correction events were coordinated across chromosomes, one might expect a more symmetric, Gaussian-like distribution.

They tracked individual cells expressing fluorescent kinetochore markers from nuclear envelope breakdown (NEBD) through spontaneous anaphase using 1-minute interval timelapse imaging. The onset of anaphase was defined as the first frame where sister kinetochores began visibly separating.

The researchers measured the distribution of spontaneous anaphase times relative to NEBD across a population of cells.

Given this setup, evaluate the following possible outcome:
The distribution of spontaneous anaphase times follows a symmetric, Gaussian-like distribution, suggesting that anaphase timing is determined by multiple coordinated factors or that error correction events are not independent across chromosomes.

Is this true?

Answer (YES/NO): NO